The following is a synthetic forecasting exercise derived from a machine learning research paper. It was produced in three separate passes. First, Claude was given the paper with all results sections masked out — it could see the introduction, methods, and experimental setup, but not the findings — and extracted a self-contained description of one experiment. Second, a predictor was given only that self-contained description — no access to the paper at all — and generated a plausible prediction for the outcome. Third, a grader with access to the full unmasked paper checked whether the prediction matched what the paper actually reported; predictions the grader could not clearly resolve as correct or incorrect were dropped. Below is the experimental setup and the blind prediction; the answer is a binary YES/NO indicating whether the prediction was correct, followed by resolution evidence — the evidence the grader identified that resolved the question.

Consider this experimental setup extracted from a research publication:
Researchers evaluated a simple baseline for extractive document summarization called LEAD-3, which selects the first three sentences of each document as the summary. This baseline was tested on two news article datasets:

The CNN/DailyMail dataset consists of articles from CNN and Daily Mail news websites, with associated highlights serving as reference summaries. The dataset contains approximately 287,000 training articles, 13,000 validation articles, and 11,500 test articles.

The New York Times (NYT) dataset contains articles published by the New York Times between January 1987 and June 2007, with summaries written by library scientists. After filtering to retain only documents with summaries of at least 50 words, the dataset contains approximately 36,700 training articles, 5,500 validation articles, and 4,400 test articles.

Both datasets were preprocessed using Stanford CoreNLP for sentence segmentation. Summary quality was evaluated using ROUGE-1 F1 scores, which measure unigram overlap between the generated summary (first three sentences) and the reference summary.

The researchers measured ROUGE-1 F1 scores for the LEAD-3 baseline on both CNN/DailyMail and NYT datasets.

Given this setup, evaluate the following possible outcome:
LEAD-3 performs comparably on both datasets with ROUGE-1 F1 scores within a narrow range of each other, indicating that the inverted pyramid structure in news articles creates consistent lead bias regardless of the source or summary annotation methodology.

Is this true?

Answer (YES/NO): NO